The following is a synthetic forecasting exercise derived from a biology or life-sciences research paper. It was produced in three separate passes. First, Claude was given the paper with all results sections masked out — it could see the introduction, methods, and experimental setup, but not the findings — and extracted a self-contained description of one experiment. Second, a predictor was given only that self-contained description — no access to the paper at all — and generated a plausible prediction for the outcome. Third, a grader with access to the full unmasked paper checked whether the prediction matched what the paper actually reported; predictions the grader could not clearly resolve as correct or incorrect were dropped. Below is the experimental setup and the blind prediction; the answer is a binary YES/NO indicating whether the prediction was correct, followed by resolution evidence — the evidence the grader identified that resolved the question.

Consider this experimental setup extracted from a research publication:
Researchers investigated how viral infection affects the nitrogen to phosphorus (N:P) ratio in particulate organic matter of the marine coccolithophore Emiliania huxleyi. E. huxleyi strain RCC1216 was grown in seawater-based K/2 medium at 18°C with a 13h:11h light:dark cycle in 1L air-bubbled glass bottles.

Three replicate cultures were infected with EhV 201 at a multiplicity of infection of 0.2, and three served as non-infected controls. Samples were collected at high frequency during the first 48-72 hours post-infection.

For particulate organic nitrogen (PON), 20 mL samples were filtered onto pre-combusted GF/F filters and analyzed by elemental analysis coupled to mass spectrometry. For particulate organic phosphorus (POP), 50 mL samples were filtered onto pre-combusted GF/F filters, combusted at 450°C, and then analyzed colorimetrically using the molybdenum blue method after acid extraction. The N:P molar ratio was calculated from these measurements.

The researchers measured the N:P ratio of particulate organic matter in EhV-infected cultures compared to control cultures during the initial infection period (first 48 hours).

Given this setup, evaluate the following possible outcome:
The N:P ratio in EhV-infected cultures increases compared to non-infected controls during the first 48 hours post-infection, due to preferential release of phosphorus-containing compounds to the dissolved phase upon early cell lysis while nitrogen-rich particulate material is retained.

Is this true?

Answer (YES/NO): NO